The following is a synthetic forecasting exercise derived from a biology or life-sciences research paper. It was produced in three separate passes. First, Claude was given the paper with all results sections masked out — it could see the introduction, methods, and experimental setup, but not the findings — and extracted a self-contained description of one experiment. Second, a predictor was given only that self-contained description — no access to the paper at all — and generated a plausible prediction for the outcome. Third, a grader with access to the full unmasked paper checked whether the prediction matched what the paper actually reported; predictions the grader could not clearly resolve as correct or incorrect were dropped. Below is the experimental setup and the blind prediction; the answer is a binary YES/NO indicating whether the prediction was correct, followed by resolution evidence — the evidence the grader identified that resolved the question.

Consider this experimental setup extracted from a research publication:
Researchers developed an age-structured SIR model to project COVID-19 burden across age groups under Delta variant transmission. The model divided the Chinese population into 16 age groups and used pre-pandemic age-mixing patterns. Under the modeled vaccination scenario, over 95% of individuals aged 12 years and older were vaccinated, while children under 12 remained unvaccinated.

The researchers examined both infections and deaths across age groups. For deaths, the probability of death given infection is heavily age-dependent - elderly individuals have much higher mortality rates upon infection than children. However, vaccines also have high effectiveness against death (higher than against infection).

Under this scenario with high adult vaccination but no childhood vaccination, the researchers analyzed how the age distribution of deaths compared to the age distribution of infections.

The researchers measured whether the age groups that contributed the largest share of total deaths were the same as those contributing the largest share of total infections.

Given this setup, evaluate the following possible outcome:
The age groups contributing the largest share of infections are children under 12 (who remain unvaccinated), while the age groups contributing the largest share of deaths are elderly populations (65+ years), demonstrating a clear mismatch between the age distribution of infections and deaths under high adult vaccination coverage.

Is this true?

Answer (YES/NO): NO